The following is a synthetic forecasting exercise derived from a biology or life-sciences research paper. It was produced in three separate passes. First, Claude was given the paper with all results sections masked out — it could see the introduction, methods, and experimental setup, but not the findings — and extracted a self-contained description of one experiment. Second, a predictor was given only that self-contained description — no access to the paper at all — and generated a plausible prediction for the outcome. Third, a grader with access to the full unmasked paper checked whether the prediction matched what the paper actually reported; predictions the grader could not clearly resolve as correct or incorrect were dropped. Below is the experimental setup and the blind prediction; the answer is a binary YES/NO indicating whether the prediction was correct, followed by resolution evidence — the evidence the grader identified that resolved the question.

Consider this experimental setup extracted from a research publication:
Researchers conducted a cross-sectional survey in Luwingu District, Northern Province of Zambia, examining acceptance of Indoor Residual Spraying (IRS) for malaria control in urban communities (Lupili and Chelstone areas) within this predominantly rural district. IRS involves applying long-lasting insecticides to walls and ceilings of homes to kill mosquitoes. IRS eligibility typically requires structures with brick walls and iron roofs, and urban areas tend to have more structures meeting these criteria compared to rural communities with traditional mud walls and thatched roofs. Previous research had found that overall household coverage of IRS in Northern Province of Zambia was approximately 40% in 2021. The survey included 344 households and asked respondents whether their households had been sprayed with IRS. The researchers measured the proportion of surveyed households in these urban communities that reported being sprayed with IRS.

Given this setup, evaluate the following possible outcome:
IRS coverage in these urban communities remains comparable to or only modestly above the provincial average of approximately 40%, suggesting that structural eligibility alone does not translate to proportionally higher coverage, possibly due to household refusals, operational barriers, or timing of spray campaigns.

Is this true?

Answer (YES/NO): NO